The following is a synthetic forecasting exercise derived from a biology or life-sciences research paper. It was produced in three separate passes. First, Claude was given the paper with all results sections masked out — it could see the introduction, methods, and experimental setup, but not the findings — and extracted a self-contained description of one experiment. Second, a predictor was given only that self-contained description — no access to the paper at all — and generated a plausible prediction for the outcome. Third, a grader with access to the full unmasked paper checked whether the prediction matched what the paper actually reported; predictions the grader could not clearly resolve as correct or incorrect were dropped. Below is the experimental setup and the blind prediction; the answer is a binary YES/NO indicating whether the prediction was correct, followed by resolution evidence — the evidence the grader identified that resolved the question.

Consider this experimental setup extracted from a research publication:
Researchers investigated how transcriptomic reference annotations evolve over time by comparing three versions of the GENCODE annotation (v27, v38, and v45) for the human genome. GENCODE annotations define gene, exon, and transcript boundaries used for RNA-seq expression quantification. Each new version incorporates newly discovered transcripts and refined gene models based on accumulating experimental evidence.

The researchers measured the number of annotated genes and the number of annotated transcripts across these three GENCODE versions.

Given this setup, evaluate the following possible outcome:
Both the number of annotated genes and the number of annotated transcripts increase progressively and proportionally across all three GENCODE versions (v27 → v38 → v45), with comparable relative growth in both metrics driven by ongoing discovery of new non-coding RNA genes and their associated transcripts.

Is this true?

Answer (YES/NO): NO